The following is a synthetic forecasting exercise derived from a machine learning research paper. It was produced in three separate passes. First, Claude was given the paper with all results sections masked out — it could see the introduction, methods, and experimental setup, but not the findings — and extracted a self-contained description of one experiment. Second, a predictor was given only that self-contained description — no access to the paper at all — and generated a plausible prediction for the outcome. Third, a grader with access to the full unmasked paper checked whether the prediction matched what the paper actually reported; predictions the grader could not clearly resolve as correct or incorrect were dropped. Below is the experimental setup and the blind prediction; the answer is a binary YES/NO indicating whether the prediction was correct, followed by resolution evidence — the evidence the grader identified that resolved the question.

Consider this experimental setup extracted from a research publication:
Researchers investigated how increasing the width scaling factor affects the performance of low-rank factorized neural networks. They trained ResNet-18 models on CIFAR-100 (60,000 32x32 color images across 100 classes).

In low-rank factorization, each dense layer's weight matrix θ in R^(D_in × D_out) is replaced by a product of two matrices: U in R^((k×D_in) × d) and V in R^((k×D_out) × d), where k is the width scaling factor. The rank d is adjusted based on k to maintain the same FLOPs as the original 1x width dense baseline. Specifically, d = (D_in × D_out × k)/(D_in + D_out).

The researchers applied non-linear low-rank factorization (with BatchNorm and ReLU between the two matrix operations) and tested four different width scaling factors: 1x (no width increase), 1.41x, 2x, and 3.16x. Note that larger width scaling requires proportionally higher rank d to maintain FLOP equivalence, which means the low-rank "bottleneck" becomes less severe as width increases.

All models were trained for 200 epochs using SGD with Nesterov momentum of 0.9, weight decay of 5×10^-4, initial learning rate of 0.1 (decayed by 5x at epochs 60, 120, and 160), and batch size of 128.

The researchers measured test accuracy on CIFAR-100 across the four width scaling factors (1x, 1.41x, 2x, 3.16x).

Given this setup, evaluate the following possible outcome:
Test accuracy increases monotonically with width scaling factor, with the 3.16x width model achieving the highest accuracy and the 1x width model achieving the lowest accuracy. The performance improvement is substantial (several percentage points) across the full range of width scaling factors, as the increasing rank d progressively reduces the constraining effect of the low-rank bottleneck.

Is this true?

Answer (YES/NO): NO